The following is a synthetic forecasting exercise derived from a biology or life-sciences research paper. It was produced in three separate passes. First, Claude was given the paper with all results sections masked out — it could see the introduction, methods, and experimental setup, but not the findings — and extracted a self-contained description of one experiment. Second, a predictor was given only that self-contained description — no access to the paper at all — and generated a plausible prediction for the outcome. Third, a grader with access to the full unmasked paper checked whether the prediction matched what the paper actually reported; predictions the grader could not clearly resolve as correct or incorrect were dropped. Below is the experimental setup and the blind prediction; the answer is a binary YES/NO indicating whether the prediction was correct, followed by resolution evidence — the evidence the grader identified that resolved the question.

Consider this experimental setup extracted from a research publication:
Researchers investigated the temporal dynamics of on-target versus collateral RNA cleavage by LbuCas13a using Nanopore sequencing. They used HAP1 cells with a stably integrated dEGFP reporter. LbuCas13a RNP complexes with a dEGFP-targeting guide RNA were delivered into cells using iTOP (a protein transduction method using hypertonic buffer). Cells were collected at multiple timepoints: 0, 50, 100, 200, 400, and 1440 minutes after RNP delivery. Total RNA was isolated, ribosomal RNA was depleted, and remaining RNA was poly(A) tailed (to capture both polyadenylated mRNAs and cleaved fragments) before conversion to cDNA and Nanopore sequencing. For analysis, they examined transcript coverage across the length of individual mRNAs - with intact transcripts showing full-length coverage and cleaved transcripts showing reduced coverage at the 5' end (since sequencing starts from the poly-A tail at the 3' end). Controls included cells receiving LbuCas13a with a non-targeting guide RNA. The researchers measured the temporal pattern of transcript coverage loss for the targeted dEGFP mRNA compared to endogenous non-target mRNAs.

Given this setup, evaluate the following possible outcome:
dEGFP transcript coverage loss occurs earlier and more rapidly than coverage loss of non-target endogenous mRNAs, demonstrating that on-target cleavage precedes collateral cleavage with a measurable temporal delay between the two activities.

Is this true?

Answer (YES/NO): YES